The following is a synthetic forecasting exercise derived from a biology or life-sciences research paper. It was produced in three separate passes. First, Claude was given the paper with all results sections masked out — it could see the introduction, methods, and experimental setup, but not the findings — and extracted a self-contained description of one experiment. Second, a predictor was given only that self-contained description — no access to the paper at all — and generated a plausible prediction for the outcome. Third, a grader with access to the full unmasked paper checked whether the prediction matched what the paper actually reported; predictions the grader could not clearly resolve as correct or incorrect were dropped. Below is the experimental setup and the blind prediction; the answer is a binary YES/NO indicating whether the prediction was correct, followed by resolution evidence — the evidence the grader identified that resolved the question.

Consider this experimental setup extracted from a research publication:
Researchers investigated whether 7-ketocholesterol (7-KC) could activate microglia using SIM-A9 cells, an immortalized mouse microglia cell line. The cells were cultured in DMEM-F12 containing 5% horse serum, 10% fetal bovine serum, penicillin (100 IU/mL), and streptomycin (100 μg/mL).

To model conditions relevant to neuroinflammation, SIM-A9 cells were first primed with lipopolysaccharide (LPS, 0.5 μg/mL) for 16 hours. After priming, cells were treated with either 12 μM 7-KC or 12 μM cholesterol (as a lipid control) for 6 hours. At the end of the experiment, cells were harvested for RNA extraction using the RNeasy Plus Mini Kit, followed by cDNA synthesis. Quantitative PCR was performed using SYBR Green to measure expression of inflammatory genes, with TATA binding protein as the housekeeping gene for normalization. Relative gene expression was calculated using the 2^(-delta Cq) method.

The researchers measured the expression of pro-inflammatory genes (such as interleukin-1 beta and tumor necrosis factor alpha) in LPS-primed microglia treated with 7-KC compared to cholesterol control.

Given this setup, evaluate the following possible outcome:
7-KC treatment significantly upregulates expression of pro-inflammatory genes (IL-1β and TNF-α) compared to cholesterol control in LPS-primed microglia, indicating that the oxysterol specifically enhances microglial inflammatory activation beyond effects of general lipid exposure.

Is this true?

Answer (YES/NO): NO